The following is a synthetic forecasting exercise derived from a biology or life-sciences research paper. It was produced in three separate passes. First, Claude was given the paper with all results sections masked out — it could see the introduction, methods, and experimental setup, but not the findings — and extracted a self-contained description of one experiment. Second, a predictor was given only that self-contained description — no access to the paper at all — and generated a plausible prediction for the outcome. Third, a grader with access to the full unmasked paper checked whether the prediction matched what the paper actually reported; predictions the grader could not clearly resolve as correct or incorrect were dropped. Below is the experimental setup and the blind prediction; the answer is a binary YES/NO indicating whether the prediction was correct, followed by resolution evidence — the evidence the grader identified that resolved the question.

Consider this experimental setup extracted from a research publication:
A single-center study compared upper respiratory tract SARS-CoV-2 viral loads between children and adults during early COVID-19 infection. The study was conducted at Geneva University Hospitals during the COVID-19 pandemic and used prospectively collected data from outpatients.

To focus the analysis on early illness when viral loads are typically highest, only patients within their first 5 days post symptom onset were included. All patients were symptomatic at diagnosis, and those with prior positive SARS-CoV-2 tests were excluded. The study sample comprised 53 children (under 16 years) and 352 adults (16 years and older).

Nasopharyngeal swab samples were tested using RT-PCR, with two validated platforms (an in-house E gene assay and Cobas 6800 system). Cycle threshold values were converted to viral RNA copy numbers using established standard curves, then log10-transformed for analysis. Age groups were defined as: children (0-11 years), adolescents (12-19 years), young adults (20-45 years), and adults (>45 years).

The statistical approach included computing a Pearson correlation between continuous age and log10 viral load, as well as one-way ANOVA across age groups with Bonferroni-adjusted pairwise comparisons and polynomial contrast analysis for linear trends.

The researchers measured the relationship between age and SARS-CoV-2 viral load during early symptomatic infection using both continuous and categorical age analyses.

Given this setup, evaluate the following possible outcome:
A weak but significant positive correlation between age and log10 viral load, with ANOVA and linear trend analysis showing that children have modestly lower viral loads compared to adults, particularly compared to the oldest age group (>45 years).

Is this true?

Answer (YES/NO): NO